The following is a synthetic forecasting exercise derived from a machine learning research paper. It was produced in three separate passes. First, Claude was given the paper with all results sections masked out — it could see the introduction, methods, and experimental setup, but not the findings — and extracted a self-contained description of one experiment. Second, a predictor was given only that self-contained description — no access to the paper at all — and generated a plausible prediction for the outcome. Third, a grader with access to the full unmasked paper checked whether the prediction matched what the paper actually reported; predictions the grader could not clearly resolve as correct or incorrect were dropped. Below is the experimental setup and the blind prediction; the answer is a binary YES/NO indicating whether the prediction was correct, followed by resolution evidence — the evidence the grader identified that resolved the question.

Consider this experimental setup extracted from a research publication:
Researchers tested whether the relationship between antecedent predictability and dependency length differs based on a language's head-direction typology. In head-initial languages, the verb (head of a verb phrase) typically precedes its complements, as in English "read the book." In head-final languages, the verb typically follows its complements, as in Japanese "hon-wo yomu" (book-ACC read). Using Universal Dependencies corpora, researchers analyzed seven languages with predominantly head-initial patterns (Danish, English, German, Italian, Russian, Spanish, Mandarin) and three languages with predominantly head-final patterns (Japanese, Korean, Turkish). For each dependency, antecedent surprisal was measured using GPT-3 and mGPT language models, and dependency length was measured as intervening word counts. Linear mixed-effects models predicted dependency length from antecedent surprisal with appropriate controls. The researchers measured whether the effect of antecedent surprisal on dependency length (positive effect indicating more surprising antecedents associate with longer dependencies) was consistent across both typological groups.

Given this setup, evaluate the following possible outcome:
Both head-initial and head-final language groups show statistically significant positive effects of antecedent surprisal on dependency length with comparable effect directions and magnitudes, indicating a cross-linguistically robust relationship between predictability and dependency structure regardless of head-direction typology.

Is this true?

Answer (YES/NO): NO